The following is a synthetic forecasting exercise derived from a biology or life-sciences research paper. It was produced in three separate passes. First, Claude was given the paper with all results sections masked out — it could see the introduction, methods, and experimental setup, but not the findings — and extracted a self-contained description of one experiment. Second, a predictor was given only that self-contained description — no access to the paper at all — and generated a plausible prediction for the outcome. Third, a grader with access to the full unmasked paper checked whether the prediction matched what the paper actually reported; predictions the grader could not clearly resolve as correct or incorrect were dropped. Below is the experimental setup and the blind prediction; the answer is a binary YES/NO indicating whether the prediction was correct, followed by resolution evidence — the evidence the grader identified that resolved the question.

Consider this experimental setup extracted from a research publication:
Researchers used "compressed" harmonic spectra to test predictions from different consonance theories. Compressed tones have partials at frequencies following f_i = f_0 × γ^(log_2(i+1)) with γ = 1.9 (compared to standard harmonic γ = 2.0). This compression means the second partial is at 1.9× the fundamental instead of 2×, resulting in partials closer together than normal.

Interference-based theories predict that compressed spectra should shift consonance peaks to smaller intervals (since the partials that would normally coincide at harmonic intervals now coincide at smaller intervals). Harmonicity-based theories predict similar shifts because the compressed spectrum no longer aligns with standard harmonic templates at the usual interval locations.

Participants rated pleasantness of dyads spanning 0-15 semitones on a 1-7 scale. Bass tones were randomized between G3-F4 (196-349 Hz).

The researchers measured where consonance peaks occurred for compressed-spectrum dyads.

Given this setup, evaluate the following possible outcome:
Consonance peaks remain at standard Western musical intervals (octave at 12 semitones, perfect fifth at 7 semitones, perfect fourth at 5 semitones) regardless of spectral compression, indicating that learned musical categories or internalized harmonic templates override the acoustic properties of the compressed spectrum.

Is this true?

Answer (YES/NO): NO